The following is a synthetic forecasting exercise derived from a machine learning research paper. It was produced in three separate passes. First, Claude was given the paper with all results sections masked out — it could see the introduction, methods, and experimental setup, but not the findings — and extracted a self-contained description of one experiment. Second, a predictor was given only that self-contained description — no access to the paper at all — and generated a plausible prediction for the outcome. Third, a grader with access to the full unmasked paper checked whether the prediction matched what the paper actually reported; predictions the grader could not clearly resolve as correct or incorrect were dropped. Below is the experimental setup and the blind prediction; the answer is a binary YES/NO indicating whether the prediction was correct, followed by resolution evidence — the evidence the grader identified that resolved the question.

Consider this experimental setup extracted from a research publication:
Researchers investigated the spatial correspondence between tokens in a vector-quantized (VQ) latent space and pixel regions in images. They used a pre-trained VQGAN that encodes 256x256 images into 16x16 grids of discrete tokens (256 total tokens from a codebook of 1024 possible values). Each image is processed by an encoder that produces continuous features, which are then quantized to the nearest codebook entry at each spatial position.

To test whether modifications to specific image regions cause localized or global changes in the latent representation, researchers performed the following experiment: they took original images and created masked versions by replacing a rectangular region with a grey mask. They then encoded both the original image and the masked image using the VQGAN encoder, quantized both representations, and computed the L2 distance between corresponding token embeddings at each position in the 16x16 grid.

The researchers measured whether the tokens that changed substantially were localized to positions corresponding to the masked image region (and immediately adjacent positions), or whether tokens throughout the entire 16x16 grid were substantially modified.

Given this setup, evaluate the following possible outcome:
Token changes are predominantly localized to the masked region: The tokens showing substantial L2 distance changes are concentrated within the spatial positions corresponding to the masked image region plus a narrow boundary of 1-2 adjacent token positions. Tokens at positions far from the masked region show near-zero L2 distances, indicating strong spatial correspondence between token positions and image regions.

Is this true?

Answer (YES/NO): NO